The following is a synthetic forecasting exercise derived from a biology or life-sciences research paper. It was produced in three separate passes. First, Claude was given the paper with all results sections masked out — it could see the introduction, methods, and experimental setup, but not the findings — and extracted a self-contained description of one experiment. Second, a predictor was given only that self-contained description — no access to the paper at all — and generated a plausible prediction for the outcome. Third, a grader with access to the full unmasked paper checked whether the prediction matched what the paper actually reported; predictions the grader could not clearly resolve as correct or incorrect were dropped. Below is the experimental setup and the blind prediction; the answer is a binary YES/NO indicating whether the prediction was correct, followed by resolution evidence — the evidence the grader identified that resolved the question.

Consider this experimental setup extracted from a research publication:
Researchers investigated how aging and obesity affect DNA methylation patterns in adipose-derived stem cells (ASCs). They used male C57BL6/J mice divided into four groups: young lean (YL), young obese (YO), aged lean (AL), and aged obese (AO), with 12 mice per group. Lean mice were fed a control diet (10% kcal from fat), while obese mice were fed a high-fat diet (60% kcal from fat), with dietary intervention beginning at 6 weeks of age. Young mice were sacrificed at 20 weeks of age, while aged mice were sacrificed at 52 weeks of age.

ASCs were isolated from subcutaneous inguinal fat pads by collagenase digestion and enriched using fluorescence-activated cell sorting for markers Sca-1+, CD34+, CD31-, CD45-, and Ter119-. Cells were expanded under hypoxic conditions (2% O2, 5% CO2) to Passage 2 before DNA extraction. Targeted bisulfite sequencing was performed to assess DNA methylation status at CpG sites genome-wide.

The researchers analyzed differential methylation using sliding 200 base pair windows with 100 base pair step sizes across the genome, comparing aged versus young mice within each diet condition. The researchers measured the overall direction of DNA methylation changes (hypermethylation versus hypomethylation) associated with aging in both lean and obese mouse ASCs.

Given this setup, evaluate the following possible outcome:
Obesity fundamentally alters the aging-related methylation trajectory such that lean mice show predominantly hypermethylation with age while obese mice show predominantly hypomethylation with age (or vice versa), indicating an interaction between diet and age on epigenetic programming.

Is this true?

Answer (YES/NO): NO